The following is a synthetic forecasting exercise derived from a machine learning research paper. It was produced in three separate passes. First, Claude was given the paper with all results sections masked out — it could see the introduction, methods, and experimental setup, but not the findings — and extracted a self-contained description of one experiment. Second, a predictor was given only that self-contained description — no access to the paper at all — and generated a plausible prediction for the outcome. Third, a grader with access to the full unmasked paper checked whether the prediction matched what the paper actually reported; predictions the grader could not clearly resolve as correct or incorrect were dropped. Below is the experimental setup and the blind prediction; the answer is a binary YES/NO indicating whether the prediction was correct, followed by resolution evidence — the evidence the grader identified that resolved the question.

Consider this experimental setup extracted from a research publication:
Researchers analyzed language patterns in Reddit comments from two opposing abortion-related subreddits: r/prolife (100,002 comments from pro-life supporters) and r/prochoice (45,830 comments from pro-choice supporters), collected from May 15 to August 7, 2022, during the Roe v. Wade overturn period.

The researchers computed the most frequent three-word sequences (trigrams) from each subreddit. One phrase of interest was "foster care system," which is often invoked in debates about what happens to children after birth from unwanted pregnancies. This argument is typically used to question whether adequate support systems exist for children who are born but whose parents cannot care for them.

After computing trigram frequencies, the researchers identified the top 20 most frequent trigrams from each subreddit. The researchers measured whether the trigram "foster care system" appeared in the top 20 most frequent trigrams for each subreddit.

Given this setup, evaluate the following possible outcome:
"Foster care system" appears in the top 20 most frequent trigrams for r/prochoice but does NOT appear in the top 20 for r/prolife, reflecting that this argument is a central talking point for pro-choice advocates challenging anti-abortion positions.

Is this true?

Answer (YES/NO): NO